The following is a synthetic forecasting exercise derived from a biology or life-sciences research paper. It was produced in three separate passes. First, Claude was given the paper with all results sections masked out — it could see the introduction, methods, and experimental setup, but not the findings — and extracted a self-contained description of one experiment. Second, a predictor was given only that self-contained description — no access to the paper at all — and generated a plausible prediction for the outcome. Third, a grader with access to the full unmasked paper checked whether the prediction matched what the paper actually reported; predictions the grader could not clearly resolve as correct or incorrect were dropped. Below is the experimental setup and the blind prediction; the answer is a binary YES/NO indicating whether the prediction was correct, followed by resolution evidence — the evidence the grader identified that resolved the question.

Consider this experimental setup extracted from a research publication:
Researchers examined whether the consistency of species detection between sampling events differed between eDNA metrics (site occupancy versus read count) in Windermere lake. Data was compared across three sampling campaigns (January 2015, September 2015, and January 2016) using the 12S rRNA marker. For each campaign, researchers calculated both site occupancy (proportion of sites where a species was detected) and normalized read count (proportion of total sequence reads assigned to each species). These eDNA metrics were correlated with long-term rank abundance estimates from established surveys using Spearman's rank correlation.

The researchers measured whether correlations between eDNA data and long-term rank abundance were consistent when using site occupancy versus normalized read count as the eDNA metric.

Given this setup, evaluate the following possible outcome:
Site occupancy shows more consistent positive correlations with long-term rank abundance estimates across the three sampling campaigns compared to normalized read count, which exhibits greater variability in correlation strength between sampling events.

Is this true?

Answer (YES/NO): NO